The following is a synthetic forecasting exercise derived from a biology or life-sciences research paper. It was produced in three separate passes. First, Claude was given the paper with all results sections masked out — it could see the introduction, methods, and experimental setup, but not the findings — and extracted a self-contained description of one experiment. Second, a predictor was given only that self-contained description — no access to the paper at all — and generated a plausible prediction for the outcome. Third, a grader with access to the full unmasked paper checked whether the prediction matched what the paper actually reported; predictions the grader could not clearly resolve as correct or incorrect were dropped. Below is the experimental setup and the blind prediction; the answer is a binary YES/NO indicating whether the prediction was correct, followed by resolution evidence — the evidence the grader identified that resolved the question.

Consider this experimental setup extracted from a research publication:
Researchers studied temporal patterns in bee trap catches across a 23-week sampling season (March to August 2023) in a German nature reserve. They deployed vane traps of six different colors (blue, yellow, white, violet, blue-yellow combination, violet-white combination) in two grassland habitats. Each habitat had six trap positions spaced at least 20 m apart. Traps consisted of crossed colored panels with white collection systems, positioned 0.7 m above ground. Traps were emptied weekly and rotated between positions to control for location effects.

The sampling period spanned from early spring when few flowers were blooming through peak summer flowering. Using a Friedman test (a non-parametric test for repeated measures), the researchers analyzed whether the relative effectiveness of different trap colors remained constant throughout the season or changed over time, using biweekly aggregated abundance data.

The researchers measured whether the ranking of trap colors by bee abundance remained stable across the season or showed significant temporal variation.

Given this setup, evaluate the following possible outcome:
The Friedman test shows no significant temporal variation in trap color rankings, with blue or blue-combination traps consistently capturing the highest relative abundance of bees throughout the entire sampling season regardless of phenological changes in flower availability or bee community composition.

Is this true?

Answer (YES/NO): NO